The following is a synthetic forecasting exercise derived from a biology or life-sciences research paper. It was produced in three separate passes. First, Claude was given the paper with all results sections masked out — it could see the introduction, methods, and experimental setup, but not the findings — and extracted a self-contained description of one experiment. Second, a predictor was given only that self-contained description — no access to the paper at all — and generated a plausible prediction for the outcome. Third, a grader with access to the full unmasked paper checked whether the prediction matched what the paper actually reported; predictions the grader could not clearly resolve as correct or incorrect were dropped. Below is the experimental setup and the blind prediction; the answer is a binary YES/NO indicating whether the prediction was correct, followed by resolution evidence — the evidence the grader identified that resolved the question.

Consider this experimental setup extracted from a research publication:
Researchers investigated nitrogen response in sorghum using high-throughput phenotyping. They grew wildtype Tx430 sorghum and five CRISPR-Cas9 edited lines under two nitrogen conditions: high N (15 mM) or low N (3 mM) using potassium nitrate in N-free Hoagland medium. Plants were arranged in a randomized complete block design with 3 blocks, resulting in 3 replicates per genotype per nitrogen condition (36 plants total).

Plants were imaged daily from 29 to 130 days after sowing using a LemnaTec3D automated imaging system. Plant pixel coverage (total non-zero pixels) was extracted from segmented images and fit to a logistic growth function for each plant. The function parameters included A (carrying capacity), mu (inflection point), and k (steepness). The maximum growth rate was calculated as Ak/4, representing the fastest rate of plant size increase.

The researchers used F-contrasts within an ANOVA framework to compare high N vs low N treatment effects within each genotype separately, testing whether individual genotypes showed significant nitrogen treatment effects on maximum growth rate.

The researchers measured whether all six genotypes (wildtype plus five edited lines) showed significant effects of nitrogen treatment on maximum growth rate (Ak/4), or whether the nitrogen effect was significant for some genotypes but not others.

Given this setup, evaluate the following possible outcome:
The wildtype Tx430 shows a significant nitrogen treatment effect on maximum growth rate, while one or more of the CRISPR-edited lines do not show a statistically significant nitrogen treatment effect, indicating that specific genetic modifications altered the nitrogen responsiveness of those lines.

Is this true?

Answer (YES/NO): YES